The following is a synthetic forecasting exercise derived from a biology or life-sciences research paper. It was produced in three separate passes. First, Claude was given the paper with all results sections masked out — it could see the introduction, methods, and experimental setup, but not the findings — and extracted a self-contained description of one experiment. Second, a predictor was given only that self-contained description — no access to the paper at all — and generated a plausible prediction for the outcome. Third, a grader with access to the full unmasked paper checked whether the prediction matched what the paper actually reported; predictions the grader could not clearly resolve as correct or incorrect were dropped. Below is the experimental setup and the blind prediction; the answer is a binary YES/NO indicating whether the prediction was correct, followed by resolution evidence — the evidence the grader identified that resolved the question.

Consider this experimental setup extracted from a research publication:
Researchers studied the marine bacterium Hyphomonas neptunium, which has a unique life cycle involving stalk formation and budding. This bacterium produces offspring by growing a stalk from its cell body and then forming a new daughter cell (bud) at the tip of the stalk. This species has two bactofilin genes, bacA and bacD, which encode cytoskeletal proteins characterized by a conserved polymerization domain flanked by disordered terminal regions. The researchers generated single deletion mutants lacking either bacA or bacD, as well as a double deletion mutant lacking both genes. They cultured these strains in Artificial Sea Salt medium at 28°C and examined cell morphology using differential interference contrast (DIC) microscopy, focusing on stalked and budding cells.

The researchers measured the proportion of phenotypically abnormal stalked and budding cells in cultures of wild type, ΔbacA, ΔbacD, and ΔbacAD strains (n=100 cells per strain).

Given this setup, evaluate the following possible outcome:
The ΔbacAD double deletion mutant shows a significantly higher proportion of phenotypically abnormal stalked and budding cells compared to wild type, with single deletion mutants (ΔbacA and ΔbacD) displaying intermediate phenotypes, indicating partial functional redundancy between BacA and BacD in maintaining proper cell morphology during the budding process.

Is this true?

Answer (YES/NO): NO